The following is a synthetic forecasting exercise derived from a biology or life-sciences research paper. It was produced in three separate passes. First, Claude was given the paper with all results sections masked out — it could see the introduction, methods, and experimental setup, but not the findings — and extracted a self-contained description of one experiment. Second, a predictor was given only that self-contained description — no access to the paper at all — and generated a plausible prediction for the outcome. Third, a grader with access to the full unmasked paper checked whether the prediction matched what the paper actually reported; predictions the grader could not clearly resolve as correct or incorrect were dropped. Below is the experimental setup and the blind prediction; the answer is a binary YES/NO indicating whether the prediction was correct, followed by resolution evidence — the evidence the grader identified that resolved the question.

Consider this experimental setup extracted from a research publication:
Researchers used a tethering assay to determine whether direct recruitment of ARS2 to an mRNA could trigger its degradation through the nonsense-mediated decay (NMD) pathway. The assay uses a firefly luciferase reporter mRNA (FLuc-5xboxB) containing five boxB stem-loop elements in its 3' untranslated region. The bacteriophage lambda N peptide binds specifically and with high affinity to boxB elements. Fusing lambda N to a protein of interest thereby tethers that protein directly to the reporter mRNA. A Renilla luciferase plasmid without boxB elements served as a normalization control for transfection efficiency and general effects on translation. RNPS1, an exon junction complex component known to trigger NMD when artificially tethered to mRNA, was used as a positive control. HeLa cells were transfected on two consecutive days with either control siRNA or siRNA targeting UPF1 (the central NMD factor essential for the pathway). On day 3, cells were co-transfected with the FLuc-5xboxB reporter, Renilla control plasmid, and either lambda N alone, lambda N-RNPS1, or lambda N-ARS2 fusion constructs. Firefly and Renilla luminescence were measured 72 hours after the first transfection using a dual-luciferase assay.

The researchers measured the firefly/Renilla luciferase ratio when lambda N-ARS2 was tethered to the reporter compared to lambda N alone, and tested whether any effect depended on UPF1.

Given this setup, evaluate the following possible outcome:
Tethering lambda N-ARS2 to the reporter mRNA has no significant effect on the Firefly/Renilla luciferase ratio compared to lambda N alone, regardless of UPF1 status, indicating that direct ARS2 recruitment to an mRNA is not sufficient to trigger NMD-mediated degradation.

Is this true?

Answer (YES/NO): NO